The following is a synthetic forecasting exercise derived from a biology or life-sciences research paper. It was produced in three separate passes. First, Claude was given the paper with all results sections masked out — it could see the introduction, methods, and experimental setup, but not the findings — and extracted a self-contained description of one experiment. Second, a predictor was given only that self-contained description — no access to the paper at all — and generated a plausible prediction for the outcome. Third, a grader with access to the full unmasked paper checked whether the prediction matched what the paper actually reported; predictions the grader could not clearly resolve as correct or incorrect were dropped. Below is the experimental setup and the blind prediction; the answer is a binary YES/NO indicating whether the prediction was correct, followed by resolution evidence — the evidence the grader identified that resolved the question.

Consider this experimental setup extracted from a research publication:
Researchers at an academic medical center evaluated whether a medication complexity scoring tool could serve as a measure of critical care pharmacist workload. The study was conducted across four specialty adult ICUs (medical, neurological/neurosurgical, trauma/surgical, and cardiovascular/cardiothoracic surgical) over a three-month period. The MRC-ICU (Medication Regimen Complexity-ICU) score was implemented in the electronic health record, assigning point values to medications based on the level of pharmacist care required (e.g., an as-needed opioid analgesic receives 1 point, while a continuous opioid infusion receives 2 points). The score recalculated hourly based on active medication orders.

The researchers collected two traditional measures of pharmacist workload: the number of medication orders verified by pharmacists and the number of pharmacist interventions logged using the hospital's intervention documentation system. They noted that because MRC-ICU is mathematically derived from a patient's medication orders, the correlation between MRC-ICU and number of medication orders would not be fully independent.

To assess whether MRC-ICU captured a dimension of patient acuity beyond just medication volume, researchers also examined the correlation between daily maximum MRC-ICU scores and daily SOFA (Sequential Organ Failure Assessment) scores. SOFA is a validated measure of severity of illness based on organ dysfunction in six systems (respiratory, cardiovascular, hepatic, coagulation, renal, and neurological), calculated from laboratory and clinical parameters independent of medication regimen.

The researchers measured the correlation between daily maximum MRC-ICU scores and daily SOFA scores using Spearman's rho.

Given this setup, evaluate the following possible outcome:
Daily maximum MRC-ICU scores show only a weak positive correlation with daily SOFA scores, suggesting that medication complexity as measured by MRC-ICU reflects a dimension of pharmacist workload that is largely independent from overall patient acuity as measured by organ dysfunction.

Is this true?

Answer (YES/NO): YES